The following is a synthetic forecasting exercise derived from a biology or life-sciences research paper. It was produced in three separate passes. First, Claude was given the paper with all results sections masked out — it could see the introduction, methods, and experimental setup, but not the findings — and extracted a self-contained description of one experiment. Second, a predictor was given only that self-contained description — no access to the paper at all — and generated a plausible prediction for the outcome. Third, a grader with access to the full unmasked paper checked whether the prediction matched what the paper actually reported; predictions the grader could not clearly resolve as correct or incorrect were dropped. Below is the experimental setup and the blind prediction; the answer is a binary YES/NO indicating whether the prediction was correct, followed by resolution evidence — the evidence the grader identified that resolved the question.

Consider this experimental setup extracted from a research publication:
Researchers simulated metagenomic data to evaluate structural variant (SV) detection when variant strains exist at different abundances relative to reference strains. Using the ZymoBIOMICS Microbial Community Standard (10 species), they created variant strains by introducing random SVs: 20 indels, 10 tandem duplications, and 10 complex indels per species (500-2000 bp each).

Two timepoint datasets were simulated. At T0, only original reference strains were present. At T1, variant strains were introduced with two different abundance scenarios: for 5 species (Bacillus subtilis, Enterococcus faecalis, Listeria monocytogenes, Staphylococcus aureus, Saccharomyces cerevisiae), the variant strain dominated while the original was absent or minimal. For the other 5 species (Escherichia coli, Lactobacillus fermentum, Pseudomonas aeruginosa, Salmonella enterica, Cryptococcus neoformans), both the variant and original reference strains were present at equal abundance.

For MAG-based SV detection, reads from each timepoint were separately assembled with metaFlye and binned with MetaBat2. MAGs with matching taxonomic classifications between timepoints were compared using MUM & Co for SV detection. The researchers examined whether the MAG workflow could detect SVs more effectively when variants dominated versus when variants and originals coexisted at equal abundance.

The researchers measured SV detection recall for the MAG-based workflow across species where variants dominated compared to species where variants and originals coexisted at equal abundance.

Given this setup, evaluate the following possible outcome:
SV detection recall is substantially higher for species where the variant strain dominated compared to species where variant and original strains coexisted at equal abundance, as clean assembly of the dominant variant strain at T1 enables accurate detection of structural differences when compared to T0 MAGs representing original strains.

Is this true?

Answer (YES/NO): YES